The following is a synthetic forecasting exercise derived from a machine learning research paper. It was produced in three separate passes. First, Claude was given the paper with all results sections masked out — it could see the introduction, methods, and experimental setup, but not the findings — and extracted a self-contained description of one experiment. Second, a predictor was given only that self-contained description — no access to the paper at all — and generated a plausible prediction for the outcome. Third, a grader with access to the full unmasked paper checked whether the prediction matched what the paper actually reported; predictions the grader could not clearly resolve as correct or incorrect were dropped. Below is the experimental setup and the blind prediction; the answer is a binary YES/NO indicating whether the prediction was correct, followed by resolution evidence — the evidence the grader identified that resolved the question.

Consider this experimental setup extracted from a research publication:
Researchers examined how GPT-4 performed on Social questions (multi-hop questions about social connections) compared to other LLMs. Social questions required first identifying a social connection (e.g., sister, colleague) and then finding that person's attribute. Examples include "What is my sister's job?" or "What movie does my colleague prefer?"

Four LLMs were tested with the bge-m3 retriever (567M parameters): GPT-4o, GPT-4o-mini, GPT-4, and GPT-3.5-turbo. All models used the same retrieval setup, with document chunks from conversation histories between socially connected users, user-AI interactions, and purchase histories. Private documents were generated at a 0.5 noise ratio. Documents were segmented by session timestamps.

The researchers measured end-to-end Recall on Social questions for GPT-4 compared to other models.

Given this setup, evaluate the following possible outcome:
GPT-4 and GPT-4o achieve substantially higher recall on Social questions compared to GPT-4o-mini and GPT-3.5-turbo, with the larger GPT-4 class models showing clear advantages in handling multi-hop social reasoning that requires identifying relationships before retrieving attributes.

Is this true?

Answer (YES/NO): NO